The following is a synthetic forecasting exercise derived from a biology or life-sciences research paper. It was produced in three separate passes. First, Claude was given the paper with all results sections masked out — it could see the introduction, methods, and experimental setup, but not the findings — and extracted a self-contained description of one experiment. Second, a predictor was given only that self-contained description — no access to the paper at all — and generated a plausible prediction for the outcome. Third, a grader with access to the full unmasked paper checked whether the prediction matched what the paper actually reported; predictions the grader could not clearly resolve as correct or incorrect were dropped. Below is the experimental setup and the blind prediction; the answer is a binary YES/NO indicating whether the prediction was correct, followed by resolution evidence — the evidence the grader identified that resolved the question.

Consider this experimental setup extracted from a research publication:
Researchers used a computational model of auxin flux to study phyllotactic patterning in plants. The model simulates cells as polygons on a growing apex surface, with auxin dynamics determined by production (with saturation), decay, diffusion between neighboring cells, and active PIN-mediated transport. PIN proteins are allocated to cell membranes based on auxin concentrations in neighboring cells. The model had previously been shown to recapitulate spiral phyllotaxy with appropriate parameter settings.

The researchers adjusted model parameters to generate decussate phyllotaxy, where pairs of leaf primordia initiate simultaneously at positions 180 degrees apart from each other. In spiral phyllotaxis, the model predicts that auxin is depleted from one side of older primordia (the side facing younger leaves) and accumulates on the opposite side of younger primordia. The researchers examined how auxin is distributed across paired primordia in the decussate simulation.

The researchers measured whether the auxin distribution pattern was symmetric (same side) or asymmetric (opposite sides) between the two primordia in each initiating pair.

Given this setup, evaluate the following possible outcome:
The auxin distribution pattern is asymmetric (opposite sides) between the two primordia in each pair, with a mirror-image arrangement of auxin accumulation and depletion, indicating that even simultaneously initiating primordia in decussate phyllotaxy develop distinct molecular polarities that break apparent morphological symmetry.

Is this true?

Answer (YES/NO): YES